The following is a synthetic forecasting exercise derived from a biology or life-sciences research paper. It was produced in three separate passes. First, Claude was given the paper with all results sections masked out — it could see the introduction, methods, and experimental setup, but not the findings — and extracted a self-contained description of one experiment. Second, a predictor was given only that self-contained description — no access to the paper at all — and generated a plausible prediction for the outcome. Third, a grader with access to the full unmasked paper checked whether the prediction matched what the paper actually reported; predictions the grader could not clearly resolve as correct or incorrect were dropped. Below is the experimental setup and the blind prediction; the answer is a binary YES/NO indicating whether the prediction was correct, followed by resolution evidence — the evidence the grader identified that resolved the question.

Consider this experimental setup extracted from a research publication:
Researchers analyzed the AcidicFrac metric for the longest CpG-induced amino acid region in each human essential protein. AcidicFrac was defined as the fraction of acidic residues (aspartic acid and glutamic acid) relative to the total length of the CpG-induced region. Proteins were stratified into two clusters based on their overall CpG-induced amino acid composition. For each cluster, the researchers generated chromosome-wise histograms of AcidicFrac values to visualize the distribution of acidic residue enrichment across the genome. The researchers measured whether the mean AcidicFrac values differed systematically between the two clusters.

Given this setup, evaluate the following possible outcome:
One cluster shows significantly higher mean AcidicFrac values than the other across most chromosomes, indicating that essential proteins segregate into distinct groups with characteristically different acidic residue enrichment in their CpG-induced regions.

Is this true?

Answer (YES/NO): NO